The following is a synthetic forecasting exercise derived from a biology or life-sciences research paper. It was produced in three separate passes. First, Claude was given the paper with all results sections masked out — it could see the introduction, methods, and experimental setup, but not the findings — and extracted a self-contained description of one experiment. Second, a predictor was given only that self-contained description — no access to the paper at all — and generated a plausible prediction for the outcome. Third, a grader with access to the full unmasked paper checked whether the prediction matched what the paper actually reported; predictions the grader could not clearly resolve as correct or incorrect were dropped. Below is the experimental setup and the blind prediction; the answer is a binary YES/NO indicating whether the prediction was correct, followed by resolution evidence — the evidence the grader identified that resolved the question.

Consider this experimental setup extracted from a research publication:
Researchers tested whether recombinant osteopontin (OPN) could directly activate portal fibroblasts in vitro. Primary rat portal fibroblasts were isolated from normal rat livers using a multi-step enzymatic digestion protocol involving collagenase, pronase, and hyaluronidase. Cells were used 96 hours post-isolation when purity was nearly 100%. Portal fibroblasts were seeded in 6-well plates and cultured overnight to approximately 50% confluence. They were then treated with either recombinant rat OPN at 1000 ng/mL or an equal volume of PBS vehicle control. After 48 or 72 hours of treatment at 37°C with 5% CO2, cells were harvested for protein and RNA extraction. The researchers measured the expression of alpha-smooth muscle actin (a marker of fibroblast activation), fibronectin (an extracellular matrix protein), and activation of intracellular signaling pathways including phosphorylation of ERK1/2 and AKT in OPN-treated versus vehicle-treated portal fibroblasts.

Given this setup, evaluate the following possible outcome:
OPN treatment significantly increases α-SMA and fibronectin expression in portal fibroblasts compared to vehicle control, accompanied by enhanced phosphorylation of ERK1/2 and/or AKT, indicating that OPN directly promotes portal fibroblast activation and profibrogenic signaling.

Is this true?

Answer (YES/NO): YES